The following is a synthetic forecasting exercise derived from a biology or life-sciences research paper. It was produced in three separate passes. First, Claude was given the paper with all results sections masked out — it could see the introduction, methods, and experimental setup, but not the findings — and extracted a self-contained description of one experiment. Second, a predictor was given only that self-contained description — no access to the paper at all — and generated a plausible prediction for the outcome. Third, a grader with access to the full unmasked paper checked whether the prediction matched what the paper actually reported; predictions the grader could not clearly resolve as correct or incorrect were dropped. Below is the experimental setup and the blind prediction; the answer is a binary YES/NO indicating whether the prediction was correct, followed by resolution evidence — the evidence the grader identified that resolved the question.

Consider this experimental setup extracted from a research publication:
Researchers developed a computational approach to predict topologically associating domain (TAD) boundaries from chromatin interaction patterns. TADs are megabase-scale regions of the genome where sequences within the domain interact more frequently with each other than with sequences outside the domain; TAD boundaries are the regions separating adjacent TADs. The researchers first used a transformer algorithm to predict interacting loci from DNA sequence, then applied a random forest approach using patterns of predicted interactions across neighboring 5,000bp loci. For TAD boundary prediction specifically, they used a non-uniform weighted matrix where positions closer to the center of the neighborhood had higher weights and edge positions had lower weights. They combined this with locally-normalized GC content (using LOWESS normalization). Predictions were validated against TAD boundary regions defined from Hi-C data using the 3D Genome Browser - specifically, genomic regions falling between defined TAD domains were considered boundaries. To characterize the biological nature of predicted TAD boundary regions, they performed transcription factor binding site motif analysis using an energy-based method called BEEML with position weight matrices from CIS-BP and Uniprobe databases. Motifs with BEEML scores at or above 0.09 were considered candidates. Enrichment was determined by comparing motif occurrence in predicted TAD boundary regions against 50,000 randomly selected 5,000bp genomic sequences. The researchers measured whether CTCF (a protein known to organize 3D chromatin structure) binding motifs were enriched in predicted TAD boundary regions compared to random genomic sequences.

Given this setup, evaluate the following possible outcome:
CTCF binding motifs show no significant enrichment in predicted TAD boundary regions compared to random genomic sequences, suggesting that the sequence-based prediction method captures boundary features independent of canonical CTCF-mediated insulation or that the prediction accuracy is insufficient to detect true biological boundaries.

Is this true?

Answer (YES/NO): NO